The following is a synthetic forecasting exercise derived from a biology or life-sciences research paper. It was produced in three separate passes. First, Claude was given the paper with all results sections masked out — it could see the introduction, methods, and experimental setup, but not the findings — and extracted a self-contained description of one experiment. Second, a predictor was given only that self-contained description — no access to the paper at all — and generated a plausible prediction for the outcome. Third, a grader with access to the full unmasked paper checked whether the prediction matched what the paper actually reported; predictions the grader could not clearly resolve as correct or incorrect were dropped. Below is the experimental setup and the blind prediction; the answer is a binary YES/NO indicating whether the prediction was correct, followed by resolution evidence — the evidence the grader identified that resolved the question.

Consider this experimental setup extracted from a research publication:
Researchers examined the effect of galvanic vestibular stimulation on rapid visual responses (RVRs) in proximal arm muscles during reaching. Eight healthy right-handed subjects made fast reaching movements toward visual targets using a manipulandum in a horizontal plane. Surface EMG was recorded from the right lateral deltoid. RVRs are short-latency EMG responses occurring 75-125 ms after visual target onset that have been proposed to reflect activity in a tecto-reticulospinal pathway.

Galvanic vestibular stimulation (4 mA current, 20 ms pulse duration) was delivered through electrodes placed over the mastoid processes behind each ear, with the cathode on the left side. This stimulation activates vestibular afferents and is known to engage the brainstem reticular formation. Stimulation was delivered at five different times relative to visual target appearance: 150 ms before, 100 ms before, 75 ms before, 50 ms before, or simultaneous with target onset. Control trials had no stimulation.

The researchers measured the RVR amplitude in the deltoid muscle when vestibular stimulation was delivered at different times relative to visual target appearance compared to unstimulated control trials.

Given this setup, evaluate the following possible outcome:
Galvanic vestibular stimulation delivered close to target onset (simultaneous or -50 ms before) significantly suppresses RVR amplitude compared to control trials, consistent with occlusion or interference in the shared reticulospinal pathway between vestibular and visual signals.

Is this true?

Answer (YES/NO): NO